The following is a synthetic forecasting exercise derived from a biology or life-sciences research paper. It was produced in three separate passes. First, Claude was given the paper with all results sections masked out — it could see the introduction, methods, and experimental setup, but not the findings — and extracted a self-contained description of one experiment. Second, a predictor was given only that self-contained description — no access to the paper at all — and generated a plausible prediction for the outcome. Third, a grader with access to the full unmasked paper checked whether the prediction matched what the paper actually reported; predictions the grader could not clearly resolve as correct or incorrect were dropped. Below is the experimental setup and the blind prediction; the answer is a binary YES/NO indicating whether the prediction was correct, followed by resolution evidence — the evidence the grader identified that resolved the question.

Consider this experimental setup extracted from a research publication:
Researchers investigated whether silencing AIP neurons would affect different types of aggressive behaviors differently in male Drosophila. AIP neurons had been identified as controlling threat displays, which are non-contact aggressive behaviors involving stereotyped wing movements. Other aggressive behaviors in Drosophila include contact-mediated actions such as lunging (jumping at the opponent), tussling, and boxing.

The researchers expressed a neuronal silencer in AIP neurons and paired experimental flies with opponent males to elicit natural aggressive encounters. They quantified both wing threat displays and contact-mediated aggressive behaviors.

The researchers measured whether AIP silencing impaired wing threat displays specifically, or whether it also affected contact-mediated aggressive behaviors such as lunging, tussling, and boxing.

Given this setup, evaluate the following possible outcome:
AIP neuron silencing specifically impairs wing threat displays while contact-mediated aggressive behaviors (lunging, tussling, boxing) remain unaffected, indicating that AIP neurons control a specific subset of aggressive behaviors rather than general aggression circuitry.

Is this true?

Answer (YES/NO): YES